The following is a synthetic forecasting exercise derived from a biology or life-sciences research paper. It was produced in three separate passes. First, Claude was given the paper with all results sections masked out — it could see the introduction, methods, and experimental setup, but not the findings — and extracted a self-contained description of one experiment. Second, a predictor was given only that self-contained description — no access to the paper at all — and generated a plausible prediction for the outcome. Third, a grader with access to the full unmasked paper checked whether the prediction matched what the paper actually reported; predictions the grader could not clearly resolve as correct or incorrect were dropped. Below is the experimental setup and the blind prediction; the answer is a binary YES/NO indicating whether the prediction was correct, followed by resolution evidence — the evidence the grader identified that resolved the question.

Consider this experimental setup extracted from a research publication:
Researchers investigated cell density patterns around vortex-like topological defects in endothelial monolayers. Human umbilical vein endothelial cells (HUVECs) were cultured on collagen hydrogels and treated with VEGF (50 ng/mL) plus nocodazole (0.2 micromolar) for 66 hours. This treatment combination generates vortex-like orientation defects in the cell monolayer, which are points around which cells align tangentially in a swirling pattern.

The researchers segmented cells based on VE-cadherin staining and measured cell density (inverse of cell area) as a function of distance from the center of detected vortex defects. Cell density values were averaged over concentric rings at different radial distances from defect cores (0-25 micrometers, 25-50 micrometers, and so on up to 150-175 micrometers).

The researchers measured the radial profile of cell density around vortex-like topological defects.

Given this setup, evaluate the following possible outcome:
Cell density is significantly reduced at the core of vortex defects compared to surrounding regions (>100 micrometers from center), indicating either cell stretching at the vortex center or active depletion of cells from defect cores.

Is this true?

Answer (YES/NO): NO